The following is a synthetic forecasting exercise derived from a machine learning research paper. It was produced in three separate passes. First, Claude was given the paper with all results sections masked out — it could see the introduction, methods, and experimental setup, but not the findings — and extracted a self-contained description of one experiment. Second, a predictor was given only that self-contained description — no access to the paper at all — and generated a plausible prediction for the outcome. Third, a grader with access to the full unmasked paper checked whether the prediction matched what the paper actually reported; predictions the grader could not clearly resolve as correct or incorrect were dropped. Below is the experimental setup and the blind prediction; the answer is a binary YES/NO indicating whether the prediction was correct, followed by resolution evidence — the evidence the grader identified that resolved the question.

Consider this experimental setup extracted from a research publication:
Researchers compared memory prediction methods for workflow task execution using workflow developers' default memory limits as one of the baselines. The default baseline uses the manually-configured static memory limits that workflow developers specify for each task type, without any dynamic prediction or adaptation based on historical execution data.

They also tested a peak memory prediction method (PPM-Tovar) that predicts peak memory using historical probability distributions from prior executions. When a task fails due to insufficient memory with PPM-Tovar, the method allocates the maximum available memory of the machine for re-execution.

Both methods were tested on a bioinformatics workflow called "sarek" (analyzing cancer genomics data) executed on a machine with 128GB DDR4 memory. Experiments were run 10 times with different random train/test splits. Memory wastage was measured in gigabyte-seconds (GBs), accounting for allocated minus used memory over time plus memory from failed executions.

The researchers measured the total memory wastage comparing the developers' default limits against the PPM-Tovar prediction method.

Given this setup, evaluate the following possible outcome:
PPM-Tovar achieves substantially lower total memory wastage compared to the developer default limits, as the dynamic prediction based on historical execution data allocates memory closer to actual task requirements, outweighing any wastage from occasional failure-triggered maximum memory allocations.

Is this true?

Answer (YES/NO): NO